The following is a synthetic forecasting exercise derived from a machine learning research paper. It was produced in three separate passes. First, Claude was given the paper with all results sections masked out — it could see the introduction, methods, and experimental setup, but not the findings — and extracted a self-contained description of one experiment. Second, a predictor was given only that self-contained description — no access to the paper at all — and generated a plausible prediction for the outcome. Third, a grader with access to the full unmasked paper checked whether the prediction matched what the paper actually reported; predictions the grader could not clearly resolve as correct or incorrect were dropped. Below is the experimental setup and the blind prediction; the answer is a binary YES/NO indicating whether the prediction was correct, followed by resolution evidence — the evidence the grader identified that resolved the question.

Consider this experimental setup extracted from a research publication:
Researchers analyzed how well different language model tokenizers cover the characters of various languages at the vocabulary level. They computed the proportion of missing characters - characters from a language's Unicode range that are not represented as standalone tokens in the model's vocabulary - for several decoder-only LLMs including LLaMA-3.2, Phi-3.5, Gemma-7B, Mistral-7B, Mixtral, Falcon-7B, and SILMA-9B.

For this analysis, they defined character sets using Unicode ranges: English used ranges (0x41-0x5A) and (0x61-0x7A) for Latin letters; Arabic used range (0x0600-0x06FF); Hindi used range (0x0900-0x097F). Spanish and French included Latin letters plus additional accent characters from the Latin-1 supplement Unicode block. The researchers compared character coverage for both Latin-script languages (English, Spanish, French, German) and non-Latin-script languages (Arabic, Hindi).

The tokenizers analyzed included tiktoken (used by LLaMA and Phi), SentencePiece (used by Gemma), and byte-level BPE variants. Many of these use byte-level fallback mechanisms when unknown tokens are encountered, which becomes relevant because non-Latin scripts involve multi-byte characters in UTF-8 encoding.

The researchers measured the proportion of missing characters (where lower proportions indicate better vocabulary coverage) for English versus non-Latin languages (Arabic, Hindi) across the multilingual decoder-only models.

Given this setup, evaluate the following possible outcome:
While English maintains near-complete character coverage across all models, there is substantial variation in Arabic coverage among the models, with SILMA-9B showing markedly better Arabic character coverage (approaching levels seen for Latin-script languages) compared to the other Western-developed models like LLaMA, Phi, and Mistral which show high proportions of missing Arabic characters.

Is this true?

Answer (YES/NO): NO